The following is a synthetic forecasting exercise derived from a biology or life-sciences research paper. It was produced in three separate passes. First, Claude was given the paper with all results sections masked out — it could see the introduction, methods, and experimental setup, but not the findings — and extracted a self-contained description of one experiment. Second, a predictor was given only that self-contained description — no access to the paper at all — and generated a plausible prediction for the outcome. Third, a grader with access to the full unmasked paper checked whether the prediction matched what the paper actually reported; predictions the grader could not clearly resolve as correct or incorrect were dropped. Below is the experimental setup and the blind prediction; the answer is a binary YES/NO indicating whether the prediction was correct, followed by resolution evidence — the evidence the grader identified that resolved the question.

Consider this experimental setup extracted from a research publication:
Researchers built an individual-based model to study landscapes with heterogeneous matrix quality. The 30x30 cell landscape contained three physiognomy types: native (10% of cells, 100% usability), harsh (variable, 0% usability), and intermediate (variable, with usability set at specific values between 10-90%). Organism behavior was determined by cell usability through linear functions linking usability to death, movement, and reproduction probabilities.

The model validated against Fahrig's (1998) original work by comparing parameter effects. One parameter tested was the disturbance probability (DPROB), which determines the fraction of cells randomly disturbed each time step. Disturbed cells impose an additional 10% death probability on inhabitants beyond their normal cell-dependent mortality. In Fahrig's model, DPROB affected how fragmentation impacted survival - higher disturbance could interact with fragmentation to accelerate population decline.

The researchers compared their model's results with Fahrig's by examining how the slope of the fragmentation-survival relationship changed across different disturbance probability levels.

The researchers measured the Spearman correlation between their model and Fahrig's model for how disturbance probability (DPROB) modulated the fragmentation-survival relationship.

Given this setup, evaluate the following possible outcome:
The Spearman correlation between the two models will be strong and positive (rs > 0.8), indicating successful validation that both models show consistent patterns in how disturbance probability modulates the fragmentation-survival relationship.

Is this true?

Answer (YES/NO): YES